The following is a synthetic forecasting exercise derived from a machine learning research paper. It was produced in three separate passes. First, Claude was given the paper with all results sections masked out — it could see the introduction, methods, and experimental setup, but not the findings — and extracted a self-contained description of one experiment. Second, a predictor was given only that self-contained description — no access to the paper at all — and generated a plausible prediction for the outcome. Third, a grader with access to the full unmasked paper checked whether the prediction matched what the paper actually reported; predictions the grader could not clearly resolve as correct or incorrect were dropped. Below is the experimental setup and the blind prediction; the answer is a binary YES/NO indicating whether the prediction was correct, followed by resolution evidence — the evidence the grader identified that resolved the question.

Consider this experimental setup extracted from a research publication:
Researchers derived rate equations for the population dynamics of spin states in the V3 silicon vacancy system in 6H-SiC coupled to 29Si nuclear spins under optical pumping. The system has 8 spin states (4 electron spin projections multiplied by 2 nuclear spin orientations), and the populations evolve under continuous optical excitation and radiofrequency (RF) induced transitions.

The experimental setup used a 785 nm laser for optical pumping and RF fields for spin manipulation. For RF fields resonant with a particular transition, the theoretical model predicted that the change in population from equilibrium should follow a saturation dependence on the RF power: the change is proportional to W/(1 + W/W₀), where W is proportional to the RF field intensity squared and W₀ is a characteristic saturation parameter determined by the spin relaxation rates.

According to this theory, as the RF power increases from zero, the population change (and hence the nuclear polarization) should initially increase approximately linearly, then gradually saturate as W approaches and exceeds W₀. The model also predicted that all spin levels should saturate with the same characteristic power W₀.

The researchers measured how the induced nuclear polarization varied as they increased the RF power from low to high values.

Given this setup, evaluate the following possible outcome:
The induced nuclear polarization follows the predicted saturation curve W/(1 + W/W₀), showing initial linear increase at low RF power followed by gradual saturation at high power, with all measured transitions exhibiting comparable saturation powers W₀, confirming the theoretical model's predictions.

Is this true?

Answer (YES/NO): NO